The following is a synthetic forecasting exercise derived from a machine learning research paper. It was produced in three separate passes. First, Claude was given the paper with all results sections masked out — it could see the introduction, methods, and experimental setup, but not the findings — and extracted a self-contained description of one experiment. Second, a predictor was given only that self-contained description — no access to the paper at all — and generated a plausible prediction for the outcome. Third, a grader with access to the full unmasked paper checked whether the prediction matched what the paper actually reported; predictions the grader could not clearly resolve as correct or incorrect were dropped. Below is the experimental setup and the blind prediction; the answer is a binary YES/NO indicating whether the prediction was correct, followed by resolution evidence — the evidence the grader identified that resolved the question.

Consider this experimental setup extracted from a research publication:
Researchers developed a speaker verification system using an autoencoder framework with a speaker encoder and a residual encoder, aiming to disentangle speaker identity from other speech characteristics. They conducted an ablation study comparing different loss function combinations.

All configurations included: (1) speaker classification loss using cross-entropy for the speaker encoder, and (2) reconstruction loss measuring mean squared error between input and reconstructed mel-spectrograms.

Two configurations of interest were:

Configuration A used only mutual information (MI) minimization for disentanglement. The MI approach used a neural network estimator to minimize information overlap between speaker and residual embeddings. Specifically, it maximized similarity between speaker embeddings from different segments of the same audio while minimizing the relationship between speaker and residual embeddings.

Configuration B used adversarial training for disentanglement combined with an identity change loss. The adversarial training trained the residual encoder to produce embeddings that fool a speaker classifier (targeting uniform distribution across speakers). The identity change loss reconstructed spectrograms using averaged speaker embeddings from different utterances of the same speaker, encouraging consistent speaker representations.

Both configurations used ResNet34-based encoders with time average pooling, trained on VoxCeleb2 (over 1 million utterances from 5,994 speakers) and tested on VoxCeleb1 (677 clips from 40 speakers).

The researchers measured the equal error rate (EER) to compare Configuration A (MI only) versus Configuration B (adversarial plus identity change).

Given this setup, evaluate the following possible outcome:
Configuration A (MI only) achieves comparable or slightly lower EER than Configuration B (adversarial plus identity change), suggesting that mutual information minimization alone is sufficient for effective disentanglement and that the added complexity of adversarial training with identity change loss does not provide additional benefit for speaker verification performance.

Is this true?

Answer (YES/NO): NO